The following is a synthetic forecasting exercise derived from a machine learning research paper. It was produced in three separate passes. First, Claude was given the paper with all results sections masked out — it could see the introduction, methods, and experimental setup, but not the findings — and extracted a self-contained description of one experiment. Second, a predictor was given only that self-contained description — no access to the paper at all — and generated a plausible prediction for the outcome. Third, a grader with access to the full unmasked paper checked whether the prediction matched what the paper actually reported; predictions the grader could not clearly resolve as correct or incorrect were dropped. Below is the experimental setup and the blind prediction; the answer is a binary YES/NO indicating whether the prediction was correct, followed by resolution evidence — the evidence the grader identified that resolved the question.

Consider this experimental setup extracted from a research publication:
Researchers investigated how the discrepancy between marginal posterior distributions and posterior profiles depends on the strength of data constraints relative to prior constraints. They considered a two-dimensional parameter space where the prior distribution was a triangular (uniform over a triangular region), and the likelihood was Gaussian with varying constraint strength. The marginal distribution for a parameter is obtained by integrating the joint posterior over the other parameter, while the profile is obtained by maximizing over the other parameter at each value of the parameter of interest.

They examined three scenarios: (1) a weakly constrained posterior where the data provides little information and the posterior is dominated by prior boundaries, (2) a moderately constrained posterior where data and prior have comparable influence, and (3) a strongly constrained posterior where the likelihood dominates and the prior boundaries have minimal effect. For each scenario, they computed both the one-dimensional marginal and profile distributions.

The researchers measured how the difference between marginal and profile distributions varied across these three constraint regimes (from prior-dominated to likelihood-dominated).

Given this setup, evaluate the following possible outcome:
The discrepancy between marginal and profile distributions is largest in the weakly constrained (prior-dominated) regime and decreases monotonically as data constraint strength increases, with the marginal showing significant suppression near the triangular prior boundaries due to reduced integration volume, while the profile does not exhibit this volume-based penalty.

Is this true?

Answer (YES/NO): YES